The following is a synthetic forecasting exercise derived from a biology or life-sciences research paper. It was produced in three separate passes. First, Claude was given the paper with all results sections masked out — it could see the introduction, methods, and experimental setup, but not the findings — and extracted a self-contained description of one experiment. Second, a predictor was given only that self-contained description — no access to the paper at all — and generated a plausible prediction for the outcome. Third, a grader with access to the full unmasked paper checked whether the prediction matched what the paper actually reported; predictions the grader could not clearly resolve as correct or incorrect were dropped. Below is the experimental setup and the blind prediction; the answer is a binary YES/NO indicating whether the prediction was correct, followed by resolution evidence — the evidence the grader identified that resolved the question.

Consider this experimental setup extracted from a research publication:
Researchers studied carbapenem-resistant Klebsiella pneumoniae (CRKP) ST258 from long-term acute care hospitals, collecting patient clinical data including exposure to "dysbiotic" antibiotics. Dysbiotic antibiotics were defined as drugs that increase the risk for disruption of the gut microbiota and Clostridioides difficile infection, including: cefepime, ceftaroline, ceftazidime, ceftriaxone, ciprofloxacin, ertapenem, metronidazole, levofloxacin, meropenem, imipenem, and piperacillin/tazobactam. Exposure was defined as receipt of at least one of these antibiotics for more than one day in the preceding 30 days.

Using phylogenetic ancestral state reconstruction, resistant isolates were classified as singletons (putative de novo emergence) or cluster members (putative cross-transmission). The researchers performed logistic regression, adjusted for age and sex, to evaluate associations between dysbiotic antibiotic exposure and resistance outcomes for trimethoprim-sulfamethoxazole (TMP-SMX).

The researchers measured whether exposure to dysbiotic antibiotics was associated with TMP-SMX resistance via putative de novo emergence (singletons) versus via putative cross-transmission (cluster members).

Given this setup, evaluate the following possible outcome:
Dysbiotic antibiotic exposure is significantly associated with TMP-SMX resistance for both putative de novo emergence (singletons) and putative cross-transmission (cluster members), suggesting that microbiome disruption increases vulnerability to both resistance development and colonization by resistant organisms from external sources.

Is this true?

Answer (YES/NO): NO